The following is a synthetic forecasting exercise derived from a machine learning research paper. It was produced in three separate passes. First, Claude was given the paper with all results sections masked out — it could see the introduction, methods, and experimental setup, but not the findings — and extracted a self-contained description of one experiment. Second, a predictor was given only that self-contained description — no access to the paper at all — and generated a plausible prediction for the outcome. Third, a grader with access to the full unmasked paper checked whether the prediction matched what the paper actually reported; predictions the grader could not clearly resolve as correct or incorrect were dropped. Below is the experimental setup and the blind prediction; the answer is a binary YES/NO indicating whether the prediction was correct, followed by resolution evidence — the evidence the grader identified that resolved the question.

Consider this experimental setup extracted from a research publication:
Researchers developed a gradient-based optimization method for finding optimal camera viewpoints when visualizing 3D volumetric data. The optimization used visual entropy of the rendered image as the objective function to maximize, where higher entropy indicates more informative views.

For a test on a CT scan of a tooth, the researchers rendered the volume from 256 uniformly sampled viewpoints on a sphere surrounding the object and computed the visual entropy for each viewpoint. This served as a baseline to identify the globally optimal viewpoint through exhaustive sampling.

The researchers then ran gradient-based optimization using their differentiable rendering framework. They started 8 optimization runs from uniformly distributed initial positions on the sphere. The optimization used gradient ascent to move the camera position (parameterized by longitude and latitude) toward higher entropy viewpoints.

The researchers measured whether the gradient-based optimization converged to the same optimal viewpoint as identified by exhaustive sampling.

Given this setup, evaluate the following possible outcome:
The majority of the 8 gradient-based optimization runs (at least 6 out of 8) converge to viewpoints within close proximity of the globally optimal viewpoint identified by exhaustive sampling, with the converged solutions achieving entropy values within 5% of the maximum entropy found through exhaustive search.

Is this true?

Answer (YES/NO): NO